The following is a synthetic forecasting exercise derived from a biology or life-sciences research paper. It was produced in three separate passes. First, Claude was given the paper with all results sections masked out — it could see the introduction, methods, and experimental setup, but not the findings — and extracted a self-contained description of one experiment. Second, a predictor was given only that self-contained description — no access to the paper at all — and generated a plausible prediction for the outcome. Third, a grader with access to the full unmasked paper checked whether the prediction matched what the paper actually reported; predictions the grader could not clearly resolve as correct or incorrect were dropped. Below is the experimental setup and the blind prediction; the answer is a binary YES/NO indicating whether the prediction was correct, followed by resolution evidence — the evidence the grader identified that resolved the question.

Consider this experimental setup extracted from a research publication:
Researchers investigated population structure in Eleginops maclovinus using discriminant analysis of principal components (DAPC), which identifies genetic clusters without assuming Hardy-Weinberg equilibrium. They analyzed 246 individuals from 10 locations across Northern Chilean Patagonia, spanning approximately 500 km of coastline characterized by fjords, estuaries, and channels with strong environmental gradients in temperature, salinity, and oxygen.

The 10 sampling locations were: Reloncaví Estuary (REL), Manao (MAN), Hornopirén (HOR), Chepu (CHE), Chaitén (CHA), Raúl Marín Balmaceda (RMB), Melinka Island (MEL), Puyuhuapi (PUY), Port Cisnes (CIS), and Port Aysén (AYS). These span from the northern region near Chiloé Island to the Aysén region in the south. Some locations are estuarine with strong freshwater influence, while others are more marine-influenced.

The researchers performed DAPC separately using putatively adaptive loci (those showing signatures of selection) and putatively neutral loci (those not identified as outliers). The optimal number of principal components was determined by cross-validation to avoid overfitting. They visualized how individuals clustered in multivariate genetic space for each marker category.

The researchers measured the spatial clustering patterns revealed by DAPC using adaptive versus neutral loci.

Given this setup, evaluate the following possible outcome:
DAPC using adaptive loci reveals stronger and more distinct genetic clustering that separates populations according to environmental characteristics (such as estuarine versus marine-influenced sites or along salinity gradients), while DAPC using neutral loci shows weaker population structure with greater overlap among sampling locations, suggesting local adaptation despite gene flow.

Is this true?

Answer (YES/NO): YES